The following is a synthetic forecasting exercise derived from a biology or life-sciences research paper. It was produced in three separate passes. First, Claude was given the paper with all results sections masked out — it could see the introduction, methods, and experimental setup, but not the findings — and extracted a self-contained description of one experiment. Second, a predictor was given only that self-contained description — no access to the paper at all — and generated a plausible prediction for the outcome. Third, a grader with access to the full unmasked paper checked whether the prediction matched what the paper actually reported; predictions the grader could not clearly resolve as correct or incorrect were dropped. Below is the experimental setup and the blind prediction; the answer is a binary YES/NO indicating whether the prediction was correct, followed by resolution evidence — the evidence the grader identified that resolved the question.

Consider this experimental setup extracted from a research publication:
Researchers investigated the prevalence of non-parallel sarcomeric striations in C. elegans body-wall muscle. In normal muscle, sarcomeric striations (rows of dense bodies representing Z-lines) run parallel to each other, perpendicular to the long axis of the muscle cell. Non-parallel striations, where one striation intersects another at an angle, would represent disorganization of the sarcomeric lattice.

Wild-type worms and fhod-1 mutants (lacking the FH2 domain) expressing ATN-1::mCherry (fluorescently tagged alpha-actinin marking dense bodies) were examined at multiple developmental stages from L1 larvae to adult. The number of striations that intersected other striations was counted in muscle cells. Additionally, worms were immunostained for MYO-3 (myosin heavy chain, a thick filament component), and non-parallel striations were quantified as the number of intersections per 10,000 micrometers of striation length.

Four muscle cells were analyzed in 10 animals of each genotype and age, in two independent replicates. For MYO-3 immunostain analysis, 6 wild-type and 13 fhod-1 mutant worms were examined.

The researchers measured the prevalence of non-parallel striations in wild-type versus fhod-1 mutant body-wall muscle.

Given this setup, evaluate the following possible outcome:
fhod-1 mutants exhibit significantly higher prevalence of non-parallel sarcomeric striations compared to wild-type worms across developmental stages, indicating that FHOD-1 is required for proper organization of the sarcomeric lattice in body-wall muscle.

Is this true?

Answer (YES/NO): YES